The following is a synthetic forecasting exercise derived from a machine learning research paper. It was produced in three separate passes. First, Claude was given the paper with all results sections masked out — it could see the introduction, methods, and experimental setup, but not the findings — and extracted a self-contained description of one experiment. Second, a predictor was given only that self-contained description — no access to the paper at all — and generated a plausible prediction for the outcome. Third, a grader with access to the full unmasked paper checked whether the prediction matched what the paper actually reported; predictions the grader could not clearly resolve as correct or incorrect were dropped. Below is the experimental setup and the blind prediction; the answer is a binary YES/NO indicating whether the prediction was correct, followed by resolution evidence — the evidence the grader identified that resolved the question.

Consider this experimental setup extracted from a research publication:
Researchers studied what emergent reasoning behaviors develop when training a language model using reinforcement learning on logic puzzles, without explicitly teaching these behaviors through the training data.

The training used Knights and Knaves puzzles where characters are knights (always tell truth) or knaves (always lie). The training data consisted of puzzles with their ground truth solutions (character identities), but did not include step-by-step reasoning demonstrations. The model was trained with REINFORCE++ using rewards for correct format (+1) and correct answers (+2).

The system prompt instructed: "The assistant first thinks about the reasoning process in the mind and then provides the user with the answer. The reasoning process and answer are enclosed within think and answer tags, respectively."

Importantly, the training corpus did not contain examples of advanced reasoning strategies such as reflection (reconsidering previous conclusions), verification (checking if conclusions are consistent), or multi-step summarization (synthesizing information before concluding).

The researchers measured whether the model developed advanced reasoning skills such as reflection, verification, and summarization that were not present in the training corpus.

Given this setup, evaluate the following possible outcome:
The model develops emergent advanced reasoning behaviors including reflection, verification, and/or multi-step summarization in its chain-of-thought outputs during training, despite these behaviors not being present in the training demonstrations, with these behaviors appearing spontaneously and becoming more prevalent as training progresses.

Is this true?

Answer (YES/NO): YES